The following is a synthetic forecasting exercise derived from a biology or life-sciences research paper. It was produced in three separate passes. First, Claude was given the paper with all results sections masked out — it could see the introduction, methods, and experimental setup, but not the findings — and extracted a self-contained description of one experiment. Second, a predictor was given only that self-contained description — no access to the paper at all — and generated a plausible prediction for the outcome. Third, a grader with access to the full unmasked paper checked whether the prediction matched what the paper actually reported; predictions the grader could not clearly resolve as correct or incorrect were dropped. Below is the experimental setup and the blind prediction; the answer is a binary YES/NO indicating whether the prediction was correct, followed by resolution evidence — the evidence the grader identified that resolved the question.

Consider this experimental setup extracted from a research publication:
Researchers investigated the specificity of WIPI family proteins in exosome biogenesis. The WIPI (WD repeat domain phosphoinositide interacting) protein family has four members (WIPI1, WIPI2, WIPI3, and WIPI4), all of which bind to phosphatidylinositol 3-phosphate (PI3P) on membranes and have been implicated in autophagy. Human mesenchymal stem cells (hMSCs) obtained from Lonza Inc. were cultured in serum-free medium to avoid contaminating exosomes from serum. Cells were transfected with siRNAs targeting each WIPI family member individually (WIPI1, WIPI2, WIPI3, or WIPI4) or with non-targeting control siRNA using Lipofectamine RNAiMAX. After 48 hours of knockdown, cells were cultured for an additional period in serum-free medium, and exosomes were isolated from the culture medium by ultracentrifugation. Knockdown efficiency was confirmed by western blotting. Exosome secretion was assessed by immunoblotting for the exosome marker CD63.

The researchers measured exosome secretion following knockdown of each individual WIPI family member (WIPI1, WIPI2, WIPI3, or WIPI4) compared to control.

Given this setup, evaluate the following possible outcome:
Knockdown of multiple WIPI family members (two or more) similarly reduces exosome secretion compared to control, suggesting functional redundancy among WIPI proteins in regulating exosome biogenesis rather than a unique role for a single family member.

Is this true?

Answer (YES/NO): YES